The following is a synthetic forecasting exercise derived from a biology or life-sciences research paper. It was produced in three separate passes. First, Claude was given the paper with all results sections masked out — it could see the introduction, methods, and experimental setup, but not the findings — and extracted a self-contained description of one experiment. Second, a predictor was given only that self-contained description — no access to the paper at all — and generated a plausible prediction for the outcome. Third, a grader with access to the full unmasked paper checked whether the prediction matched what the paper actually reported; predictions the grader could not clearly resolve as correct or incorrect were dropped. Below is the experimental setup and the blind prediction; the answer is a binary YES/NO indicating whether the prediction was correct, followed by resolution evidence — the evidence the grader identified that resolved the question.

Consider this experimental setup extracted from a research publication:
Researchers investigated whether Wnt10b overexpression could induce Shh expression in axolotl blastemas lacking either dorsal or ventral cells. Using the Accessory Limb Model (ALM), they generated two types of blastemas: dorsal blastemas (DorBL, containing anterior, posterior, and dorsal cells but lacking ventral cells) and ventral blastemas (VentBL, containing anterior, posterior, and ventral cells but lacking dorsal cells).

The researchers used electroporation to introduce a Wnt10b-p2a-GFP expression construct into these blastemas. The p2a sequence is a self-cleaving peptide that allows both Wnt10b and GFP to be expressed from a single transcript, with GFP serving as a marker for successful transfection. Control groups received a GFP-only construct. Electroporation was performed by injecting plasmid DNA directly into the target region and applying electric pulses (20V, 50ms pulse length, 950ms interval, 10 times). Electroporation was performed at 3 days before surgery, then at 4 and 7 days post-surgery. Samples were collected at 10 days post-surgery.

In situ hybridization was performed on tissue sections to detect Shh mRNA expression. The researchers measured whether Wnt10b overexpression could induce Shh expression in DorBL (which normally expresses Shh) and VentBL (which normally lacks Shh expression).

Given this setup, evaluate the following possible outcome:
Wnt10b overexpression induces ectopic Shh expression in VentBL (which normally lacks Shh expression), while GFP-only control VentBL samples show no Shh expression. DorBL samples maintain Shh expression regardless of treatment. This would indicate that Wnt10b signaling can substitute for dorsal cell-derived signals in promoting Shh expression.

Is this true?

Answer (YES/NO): NO